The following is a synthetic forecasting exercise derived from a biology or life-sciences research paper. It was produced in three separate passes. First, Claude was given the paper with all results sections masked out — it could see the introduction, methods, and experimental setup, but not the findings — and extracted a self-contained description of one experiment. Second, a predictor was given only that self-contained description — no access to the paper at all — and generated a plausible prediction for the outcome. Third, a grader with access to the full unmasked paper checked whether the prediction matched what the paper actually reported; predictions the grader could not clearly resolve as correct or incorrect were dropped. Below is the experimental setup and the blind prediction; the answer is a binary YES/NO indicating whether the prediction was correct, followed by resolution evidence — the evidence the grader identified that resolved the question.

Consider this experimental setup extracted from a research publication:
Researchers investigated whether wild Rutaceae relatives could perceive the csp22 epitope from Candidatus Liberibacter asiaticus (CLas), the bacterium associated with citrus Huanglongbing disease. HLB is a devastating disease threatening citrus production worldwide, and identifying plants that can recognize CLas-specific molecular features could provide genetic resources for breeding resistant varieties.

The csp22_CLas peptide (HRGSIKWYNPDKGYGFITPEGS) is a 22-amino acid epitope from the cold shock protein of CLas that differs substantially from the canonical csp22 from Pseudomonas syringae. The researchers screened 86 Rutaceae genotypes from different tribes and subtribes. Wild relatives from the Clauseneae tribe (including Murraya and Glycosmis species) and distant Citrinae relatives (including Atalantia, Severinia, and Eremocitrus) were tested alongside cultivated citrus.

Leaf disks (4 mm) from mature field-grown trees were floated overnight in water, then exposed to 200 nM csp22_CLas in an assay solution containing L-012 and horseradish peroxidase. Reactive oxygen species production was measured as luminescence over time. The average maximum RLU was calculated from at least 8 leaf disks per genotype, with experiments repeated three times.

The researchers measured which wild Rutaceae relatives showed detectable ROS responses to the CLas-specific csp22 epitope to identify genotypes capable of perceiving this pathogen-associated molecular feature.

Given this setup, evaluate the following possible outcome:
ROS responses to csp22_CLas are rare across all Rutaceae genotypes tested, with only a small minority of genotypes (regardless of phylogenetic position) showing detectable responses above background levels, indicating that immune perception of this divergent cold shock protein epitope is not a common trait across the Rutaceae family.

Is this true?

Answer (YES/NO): NO